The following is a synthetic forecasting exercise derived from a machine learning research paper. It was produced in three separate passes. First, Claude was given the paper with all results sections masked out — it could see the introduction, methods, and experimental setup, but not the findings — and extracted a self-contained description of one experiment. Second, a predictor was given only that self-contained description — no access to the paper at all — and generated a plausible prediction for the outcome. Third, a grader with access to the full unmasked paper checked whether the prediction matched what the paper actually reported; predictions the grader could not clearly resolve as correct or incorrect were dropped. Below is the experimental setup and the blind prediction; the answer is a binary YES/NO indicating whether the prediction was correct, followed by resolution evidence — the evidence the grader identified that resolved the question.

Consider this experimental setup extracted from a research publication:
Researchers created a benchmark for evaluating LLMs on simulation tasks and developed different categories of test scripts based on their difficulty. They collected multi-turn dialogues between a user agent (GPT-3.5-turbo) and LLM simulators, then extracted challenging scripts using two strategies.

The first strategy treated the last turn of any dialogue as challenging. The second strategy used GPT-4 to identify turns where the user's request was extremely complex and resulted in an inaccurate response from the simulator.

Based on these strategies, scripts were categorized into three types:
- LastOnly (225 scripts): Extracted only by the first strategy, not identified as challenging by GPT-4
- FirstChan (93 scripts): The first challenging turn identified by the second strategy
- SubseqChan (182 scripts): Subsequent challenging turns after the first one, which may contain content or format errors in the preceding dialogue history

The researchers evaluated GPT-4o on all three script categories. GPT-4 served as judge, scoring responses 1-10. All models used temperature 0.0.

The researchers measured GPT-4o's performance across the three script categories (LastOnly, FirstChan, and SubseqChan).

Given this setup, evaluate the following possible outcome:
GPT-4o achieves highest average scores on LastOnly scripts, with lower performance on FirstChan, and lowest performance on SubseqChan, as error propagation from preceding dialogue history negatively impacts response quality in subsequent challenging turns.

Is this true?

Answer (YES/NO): YES